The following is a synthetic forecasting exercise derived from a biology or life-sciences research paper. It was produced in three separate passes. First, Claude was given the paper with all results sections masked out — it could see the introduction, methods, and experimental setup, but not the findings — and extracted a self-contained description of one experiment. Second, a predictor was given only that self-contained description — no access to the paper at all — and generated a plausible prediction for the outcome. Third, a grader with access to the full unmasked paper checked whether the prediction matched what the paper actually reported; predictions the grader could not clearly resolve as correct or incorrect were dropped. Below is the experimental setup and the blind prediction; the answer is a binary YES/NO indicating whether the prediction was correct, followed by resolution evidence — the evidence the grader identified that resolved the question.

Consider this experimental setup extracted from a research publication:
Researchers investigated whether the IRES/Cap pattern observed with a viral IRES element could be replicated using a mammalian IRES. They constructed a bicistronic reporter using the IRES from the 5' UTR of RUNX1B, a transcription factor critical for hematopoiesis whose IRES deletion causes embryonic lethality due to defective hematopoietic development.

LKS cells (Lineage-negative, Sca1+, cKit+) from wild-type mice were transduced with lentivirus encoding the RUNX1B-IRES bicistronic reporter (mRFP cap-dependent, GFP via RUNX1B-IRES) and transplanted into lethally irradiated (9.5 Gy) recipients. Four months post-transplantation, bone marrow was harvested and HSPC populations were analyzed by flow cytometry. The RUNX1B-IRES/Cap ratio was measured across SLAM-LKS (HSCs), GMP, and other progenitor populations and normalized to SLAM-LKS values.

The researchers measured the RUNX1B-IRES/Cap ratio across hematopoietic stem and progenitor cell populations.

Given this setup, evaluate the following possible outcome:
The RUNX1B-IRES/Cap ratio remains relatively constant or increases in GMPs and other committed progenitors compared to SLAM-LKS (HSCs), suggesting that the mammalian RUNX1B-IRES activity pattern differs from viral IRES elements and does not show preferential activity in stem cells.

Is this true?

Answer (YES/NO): NO